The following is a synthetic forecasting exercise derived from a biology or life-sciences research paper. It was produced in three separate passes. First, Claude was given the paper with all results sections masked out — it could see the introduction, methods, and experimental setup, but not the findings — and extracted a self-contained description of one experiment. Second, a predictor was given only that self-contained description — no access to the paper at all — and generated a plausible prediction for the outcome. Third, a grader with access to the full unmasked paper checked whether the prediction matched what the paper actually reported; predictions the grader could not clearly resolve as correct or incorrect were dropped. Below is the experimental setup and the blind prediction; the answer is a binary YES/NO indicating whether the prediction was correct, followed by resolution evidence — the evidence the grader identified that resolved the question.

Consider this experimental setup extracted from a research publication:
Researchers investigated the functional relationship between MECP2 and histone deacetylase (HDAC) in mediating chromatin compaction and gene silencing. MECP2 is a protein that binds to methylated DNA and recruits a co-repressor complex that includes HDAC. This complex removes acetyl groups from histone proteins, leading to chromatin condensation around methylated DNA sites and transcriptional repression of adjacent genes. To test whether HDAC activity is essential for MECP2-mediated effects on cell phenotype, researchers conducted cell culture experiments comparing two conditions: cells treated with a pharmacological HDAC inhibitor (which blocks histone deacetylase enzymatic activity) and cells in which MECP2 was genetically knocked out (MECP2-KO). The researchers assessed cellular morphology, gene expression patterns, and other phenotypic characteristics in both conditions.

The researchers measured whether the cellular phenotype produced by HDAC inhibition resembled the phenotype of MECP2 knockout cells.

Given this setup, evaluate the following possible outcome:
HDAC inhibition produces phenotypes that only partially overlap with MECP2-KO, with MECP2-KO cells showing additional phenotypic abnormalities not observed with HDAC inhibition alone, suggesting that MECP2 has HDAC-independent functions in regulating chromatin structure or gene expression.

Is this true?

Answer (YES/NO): NO